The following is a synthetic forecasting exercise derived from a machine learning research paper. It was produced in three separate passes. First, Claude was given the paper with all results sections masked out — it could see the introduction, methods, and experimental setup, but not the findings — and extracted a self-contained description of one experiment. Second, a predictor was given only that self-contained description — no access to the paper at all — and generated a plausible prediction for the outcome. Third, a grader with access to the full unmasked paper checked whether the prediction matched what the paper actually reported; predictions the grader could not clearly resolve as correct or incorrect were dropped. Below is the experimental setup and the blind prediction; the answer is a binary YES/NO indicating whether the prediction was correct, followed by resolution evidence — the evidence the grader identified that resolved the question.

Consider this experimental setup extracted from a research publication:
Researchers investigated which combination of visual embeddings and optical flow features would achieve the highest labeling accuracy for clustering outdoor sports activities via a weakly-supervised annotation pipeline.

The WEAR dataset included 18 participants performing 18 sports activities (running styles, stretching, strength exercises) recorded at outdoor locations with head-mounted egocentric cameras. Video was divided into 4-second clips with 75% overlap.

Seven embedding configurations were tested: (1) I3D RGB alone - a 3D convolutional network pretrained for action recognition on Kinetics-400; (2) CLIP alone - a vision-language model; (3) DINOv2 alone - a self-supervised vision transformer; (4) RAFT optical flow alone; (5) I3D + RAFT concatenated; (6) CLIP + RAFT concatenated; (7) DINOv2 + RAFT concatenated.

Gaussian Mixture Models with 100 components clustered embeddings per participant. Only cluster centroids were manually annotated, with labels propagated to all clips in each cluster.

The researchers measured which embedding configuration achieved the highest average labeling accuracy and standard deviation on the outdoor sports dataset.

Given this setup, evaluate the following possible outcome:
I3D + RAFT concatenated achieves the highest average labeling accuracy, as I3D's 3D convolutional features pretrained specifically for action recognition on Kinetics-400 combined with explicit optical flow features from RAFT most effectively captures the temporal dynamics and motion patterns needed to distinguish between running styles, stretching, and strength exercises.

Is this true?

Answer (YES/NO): YES